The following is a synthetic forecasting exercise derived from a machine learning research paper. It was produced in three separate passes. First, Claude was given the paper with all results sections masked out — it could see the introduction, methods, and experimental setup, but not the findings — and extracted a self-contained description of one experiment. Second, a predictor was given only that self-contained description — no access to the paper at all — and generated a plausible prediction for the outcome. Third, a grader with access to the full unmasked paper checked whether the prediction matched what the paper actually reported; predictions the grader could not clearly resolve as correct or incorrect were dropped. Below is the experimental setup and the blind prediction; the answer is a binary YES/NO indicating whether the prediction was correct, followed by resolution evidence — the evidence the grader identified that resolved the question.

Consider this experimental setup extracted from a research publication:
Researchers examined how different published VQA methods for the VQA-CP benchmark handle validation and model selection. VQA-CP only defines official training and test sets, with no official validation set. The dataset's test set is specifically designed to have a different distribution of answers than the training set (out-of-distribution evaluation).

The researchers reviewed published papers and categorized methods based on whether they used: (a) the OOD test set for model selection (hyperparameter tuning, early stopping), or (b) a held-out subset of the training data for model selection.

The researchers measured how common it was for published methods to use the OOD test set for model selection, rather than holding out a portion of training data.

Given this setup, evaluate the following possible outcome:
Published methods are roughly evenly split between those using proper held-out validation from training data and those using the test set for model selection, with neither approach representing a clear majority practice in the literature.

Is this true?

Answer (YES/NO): NO